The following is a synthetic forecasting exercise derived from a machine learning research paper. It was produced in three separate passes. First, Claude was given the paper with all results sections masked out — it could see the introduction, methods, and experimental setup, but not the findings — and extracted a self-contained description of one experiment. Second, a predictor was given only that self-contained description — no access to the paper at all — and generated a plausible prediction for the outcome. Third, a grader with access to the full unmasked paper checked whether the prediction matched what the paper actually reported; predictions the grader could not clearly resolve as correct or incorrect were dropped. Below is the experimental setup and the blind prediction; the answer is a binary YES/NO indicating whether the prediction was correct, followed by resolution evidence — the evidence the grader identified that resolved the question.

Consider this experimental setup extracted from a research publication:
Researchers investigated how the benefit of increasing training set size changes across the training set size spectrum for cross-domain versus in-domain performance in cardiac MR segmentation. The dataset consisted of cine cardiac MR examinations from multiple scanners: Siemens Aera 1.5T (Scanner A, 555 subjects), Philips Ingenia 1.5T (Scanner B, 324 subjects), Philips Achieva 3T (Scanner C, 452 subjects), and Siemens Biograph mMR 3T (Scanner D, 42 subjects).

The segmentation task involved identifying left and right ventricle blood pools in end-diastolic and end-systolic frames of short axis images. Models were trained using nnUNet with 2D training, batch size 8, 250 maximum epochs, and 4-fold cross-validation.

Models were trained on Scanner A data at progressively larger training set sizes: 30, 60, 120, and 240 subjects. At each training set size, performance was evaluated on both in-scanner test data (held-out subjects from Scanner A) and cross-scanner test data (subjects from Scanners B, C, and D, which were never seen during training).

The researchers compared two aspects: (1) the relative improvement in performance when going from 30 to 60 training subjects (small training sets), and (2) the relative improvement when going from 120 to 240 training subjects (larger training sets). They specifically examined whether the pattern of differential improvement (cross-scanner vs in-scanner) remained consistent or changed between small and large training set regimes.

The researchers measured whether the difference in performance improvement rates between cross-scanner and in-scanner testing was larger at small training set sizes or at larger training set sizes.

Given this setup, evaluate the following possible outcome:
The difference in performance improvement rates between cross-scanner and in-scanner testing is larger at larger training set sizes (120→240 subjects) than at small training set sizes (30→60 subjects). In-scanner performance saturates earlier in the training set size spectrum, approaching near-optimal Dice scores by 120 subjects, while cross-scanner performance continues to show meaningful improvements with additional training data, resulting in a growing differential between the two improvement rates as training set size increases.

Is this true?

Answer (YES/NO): NO